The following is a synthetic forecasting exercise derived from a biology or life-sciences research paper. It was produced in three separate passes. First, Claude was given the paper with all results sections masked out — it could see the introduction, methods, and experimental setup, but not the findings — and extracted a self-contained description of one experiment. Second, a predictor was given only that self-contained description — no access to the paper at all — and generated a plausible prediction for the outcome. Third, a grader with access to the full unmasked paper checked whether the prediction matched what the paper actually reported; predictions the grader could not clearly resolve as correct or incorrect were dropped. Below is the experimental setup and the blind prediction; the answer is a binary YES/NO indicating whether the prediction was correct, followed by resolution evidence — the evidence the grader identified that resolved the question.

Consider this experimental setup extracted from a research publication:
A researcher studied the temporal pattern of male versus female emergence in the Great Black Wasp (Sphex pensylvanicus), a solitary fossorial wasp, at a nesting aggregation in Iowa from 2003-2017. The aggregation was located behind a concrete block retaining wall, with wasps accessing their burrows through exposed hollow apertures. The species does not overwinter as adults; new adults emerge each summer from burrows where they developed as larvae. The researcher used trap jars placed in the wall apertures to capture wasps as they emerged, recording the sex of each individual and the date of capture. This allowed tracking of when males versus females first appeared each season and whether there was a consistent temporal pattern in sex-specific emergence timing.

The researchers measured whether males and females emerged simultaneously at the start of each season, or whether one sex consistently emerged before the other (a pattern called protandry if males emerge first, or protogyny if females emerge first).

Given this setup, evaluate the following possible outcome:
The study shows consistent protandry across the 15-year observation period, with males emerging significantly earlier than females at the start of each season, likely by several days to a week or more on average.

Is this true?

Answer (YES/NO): YES